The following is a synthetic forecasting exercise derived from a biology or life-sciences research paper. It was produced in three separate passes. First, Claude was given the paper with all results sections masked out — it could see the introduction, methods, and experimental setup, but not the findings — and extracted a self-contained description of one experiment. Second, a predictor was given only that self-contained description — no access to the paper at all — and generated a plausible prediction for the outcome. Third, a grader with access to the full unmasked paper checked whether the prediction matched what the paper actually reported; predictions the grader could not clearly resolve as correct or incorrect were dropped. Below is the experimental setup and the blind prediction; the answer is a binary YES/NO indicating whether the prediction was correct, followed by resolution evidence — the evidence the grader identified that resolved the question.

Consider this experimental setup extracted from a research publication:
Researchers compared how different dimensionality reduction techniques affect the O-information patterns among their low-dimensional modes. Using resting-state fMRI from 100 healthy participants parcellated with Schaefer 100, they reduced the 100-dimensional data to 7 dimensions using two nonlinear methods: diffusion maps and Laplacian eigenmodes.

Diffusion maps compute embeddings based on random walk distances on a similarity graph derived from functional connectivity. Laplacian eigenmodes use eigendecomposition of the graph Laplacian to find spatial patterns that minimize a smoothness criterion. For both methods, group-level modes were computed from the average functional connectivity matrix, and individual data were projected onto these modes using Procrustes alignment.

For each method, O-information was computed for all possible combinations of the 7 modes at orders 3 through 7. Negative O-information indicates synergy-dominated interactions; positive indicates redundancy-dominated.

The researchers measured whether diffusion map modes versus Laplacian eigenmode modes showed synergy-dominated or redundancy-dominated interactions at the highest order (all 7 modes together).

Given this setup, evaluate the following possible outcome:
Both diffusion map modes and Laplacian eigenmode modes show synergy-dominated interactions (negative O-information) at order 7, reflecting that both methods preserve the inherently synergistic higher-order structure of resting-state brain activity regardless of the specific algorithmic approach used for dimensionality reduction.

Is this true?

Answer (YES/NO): NO